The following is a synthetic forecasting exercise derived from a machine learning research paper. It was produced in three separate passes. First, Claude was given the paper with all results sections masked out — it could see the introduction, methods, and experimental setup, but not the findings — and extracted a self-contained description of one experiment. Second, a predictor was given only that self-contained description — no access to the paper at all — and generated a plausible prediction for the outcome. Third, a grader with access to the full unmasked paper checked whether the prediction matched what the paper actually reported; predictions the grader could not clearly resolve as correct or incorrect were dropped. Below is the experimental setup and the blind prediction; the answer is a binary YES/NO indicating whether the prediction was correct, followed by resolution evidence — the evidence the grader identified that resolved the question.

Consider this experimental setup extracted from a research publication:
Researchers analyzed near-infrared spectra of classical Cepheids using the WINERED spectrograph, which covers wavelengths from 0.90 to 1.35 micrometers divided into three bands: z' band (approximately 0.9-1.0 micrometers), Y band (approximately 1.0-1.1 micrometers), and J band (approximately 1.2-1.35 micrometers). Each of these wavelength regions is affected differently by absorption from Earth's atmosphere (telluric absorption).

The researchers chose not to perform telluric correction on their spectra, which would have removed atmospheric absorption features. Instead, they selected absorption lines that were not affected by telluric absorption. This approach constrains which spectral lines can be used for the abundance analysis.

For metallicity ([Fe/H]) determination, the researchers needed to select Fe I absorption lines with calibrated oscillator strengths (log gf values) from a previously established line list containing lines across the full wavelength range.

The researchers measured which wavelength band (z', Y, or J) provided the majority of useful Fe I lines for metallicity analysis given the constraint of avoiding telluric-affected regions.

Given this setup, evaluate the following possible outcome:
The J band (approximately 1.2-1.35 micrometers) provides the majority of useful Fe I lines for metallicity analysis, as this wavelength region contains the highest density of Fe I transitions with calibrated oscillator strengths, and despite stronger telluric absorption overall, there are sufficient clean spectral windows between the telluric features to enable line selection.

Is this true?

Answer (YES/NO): NO